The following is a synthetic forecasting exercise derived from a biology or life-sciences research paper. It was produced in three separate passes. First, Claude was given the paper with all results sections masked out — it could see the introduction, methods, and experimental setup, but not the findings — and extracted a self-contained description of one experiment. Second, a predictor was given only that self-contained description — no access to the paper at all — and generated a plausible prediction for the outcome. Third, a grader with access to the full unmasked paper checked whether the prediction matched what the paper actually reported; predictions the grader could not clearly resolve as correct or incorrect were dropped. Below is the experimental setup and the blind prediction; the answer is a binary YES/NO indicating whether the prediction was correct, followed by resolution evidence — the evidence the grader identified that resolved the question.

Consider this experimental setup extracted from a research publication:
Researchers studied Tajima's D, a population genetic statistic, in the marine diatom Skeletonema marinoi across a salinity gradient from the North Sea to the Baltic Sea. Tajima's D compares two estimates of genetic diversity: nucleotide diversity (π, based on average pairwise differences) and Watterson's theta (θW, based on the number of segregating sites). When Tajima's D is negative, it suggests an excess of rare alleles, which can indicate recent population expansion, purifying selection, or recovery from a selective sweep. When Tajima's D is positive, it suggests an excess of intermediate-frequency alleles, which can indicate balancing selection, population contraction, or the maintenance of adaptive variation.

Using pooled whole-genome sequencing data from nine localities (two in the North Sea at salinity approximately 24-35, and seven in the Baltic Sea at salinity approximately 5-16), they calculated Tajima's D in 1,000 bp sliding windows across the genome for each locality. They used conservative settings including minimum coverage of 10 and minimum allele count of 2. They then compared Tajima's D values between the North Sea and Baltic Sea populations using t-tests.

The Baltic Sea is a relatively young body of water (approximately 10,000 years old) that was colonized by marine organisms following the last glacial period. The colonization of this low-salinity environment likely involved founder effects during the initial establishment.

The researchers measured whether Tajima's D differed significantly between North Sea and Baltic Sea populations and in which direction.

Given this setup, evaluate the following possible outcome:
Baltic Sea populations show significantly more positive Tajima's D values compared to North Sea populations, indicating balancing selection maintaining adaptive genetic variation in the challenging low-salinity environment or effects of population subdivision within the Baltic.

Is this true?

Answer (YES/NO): YES